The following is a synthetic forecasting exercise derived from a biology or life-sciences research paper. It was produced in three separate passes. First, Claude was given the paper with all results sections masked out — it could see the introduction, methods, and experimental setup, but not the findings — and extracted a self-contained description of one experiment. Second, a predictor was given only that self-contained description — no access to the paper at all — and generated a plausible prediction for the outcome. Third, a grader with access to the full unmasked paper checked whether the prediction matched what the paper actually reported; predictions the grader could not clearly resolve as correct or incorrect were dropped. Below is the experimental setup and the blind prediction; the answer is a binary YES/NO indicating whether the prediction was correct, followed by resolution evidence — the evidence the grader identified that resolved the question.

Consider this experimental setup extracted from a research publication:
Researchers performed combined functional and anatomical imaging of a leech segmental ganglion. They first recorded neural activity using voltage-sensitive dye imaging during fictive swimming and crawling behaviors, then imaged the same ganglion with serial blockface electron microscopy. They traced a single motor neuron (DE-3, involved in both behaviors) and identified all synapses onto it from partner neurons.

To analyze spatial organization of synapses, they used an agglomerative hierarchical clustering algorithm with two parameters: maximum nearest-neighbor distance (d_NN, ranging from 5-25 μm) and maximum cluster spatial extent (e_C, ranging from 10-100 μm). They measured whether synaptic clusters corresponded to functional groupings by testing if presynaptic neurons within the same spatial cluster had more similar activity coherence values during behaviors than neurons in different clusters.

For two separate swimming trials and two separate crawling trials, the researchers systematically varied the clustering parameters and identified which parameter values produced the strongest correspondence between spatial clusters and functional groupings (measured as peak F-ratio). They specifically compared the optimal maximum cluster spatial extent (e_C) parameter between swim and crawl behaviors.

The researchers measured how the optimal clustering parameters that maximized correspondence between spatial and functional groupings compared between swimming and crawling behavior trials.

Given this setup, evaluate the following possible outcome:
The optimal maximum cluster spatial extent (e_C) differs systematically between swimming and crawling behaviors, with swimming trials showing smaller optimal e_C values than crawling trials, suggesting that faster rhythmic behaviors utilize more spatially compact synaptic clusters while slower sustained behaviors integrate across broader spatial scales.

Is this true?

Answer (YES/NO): NO